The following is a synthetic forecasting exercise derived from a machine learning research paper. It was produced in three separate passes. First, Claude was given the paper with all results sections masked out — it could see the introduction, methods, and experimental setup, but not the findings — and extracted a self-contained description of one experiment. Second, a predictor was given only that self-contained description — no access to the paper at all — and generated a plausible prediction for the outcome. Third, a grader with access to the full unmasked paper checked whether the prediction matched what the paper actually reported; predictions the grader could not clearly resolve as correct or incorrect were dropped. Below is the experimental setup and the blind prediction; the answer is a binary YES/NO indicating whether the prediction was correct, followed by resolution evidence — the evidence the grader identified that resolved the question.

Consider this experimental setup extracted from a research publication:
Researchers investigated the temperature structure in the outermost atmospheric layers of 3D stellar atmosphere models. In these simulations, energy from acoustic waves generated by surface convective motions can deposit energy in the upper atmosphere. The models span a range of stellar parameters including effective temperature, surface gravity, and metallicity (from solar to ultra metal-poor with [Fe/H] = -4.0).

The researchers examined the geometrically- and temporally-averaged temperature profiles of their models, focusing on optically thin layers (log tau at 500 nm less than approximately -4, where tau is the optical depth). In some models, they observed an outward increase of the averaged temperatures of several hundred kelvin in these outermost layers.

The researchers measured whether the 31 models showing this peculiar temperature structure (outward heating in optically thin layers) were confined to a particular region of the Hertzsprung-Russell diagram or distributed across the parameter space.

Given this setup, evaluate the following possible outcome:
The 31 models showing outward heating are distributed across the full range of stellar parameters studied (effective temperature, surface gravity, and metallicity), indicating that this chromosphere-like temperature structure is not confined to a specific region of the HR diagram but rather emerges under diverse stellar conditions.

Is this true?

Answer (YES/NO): YES